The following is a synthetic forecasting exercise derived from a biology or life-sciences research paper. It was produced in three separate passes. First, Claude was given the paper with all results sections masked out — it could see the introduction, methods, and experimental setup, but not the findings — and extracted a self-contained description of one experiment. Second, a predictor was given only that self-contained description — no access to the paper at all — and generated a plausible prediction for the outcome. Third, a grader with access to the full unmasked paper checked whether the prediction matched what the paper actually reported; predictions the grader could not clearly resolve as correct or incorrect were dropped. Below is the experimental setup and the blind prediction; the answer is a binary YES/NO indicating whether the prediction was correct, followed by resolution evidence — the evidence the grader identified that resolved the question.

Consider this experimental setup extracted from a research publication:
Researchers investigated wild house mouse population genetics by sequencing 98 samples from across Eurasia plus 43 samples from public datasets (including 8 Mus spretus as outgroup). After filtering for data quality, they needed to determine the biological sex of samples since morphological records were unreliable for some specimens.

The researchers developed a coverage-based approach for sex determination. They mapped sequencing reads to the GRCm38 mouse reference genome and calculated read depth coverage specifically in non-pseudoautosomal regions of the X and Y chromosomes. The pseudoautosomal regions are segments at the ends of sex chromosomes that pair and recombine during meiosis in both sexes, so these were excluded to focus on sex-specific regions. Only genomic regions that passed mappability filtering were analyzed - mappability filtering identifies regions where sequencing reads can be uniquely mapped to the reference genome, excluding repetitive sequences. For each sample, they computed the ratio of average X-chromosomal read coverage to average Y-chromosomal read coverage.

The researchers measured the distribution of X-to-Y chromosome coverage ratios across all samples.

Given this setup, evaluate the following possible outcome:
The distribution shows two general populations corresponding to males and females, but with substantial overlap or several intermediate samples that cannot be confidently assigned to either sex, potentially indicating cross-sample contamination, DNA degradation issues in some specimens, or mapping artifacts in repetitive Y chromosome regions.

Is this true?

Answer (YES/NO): NO